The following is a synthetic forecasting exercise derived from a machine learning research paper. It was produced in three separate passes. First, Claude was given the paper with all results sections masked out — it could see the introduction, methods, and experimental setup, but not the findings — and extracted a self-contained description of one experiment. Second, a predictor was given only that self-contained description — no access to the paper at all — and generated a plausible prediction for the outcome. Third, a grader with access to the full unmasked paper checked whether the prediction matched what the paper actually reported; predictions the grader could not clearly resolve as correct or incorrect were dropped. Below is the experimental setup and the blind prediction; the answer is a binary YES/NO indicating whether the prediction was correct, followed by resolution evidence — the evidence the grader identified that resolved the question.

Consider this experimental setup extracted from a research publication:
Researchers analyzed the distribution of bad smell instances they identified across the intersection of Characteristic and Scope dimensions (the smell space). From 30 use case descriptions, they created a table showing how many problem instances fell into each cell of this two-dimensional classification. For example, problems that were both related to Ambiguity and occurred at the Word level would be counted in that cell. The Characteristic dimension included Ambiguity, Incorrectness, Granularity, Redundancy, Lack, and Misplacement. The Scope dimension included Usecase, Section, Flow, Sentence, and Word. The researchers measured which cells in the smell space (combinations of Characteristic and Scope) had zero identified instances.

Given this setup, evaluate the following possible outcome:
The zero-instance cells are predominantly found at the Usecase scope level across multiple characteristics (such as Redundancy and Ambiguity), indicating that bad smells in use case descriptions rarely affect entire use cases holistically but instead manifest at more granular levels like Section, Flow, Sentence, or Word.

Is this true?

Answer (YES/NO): NO